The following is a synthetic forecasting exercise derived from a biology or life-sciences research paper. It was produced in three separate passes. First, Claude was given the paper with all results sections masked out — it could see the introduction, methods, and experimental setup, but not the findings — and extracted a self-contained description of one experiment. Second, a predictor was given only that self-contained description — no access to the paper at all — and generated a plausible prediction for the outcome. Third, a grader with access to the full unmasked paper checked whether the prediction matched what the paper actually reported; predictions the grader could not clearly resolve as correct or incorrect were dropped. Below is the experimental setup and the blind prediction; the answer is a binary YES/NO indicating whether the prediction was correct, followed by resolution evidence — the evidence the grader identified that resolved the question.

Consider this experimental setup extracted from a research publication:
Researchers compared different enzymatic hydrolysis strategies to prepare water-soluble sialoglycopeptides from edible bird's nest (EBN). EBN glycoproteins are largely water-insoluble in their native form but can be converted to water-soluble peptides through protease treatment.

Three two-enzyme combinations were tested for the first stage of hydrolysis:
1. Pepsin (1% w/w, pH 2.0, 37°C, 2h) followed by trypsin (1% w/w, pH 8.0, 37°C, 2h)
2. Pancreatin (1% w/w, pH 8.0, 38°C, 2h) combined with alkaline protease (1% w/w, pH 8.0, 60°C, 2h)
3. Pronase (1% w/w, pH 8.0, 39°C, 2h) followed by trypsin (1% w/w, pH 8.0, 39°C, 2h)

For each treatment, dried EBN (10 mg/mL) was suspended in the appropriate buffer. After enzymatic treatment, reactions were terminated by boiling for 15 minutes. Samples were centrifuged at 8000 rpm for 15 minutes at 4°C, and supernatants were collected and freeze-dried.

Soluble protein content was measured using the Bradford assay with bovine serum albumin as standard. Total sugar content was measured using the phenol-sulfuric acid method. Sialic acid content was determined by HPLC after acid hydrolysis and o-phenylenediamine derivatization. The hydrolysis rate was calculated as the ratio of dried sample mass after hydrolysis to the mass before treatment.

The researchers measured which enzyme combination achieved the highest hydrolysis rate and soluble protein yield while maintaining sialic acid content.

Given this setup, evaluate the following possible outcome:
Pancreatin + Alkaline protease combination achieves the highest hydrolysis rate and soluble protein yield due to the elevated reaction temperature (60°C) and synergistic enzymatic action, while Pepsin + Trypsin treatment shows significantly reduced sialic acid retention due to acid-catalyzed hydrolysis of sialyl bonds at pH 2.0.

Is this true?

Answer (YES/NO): NO